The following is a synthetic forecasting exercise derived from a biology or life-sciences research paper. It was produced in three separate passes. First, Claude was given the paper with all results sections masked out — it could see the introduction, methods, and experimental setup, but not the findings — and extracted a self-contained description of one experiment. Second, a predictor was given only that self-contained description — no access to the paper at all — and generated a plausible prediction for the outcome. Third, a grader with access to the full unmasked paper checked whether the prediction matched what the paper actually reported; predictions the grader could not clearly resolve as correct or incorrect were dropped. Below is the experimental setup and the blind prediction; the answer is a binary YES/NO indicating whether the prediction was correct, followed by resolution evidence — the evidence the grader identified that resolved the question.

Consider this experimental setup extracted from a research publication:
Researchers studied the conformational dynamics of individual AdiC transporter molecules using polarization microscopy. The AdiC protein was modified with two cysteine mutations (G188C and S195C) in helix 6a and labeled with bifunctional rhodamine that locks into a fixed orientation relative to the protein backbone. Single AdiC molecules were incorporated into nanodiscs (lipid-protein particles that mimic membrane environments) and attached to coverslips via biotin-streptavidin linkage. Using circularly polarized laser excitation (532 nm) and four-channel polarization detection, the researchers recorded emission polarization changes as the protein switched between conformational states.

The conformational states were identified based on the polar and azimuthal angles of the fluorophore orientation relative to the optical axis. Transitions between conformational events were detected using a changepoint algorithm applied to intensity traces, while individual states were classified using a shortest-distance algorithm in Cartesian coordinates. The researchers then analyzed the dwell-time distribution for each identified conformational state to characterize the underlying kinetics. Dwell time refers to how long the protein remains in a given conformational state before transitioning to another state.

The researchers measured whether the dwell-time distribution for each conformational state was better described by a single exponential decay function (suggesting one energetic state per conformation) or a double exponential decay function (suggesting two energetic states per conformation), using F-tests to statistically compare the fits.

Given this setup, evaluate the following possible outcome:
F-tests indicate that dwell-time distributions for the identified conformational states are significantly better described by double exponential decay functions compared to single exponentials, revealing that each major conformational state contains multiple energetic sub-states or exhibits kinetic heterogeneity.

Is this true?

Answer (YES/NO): YES